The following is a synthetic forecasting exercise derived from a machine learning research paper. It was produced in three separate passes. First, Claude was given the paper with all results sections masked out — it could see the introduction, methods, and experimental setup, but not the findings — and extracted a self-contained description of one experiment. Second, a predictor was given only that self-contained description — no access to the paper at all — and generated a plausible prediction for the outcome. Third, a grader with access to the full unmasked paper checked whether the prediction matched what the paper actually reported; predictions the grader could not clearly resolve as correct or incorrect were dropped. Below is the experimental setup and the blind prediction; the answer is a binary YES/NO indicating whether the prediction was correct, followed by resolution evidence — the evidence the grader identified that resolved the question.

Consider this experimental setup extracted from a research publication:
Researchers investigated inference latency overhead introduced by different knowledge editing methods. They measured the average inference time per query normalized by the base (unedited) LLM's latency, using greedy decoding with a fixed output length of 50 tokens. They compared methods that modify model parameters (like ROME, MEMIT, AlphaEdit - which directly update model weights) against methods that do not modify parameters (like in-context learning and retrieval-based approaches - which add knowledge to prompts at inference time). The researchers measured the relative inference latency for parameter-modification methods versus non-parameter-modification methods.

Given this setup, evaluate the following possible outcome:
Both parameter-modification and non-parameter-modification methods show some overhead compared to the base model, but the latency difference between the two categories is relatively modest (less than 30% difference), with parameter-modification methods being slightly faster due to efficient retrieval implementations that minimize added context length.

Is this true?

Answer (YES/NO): NO